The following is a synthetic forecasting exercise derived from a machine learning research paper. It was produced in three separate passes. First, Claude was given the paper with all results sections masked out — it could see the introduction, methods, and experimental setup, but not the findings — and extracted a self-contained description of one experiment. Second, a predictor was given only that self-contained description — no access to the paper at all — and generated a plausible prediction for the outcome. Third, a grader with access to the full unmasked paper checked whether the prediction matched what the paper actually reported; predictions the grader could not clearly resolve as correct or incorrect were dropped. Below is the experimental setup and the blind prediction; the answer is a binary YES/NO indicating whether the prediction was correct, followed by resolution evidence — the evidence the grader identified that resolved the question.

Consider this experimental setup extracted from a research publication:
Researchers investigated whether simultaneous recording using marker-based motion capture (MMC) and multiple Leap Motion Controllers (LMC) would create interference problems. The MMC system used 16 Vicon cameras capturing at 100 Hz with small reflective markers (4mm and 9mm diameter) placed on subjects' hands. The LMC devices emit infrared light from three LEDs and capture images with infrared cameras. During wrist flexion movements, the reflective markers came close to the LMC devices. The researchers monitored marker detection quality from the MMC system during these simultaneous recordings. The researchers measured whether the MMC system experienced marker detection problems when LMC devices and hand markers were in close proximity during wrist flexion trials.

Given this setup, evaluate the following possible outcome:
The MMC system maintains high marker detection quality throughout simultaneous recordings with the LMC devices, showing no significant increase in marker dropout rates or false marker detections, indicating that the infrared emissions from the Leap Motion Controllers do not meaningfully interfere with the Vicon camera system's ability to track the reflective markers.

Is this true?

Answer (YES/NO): NO